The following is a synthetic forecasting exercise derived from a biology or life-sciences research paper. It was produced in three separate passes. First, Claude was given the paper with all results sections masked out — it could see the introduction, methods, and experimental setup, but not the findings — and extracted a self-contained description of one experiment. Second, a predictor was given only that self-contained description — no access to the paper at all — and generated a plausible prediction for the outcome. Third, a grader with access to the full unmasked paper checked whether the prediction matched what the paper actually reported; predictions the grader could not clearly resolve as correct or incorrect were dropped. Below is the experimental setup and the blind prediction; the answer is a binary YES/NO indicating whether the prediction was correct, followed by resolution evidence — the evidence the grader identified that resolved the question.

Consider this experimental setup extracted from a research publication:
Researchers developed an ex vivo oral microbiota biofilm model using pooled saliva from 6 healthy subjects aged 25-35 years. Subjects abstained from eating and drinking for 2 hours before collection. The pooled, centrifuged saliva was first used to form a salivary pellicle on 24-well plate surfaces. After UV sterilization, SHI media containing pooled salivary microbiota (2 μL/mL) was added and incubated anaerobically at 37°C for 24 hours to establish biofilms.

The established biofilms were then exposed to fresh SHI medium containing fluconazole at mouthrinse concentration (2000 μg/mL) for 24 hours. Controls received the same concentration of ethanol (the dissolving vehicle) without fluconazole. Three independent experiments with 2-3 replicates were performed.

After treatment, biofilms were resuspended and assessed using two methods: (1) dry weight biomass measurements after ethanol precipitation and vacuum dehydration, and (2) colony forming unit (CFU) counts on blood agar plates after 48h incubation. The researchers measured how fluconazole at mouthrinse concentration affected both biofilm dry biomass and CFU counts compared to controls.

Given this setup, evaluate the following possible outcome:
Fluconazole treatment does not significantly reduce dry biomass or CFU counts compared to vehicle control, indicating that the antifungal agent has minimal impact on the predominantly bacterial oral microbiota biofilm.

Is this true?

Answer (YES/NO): NO